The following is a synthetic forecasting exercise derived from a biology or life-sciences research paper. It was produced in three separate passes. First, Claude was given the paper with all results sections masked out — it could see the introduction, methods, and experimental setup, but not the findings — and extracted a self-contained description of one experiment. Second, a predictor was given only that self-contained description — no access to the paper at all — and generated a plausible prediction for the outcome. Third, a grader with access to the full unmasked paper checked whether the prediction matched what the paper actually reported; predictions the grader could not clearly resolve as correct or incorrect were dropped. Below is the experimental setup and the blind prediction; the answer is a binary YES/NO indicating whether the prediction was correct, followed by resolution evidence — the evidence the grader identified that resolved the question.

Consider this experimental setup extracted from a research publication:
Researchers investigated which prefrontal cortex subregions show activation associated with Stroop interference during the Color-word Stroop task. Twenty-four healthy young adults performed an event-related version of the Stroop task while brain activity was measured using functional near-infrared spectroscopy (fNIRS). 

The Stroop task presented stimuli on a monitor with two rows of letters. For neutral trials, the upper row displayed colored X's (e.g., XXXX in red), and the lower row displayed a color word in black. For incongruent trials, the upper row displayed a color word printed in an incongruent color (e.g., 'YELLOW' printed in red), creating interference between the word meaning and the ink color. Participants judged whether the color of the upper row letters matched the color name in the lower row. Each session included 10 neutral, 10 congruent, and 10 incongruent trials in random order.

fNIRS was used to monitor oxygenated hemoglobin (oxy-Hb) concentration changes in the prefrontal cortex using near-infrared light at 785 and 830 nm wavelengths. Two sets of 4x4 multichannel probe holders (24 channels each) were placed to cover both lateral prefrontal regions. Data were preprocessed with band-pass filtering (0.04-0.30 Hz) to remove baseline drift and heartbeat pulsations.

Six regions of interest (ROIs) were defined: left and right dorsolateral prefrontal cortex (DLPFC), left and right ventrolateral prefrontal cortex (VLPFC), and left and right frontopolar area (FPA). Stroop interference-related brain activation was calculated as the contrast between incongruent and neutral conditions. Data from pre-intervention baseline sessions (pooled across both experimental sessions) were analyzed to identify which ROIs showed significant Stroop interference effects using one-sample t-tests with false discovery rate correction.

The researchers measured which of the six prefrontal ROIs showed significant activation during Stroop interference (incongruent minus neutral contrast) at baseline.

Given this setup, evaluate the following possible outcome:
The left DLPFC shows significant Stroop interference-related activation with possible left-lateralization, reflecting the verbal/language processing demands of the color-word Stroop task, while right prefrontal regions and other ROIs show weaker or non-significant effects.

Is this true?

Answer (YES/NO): NO